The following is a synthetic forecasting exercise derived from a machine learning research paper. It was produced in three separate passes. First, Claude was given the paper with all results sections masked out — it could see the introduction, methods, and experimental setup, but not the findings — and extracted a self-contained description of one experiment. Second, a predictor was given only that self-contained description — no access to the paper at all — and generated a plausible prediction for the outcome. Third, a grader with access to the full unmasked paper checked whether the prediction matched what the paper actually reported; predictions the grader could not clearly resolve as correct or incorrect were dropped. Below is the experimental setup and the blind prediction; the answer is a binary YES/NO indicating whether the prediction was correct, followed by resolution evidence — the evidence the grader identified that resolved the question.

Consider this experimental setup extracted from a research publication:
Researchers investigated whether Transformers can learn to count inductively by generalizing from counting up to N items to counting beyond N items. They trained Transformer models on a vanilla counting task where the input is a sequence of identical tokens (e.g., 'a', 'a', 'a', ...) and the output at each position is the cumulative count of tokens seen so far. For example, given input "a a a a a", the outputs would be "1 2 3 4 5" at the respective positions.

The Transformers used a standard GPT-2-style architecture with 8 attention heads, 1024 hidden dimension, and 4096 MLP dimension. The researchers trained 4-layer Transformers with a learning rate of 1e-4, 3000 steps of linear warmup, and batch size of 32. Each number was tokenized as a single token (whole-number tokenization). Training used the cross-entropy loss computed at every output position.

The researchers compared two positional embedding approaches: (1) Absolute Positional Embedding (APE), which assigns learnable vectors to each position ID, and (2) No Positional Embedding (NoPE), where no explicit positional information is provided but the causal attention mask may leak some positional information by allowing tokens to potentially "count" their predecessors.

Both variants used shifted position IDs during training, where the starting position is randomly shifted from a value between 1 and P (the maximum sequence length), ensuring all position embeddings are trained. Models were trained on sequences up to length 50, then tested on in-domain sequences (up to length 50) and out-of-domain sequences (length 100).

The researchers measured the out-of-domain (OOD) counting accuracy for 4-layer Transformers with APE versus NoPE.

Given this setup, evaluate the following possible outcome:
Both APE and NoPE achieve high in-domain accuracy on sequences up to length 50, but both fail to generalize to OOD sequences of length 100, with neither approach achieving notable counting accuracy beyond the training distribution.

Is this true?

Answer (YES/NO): NO